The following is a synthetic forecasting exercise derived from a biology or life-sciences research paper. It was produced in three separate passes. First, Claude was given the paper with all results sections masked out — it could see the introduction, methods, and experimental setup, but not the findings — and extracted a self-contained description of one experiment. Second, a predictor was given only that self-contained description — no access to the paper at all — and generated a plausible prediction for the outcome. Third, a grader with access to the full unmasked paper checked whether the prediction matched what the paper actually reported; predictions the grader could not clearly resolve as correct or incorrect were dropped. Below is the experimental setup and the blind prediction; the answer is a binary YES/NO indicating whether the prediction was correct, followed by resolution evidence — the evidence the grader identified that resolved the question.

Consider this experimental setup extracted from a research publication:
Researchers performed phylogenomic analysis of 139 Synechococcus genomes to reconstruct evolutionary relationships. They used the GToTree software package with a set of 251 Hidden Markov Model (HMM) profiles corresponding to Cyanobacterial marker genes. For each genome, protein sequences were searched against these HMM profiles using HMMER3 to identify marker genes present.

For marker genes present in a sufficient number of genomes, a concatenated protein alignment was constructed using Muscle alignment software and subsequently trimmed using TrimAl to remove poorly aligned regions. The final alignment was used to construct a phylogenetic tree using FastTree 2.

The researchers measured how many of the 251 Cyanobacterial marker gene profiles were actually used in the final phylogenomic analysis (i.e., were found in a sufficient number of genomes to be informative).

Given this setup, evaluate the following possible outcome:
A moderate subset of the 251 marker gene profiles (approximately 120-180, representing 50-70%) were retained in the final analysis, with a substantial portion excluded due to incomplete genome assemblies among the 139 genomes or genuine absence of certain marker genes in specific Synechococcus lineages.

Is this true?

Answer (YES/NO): NO